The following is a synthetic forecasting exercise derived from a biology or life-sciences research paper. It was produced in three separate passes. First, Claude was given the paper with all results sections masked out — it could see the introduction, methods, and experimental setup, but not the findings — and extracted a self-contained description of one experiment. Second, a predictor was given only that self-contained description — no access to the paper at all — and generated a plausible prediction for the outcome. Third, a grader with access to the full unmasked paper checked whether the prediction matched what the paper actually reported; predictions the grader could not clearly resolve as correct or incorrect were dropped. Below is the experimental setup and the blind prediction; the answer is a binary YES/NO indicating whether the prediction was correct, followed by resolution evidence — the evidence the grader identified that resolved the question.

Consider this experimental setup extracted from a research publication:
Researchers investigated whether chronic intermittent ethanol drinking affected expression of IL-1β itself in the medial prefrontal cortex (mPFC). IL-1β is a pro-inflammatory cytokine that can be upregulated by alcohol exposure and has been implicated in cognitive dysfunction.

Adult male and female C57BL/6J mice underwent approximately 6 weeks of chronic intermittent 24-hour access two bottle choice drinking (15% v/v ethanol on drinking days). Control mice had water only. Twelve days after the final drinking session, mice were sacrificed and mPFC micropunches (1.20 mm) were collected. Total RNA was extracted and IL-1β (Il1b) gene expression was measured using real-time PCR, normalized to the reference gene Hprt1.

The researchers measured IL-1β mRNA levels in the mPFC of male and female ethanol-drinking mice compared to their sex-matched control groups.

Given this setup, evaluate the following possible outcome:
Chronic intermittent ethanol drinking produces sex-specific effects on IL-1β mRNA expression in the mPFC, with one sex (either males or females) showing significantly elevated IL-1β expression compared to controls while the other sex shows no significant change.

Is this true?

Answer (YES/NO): NO